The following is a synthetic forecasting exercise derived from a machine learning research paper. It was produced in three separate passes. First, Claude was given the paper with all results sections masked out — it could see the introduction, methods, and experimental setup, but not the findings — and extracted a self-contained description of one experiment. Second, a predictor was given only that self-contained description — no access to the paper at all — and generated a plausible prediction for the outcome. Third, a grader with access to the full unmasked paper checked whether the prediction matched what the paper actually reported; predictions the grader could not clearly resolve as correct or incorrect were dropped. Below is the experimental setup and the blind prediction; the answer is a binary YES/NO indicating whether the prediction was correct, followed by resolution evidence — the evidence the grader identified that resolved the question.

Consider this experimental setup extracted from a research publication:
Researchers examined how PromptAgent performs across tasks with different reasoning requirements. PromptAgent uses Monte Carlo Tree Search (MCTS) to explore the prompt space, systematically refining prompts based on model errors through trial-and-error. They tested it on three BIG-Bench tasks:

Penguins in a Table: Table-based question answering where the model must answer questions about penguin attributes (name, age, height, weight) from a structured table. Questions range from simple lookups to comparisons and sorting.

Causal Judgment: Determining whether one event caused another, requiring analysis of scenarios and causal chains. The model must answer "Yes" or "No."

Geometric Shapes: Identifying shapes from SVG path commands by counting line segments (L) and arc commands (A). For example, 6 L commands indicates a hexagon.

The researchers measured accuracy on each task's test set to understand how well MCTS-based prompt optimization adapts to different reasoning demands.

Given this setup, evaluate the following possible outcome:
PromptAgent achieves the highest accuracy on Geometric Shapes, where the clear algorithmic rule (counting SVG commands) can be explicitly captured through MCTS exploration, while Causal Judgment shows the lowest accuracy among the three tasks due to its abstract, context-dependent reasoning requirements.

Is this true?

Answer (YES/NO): NO